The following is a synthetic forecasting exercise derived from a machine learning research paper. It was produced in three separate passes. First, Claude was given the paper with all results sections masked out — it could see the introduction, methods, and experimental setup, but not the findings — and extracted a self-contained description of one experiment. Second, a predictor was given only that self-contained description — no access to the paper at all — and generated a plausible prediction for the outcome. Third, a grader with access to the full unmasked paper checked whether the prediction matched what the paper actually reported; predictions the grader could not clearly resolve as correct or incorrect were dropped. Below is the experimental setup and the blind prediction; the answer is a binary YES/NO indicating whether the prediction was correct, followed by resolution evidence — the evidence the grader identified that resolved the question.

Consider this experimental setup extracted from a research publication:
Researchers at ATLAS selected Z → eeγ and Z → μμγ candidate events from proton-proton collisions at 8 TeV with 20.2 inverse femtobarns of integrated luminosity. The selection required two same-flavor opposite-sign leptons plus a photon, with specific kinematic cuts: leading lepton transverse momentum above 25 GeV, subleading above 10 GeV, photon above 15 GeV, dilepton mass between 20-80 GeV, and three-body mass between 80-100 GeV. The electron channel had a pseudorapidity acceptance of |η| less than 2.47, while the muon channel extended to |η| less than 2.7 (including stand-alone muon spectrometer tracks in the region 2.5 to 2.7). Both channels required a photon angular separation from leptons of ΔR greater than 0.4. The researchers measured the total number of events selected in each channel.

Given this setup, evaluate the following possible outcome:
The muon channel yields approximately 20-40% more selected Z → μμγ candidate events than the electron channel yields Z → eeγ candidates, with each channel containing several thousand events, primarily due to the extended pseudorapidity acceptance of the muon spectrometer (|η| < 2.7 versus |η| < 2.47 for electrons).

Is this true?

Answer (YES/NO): NO